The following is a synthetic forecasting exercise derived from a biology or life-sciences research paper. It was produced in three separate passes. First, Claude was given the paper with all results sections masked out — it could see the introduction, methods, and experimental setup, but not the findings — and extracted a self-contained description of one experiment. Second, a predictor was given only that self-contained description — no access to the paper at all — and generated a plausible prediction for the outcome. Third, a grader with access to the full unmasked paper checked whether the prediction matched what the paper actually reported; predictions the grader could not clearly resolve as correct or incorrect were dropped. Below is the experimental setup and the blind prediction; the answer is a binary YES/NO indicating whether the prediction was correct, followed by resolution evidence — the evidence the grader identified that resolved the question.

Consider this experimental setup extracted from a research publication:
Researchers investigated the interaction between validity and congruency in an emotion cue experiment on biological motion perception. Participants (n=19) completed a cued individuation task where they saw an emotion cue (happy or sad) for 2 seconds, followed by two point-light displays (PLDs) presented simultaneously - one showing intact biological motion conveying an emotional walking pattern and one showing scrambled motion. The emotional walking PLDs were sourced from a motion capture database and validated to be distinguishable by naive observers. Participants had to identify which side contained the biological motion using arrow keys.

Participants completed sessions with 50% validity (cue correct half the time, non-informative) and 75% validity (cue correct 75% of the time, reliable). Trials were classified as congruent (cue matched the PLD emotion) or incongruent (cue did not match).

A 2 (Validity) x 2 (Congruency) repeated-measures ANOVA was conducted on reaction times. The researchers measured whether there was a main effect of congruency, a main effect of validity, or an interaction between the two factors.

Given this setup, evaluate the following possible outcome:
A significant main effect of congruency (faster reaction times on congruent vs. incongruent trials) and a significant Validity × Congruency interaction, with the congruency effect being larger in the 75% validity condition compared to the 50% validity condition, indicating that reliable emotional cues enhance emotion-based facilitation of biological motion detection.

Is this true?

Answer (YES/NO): NO